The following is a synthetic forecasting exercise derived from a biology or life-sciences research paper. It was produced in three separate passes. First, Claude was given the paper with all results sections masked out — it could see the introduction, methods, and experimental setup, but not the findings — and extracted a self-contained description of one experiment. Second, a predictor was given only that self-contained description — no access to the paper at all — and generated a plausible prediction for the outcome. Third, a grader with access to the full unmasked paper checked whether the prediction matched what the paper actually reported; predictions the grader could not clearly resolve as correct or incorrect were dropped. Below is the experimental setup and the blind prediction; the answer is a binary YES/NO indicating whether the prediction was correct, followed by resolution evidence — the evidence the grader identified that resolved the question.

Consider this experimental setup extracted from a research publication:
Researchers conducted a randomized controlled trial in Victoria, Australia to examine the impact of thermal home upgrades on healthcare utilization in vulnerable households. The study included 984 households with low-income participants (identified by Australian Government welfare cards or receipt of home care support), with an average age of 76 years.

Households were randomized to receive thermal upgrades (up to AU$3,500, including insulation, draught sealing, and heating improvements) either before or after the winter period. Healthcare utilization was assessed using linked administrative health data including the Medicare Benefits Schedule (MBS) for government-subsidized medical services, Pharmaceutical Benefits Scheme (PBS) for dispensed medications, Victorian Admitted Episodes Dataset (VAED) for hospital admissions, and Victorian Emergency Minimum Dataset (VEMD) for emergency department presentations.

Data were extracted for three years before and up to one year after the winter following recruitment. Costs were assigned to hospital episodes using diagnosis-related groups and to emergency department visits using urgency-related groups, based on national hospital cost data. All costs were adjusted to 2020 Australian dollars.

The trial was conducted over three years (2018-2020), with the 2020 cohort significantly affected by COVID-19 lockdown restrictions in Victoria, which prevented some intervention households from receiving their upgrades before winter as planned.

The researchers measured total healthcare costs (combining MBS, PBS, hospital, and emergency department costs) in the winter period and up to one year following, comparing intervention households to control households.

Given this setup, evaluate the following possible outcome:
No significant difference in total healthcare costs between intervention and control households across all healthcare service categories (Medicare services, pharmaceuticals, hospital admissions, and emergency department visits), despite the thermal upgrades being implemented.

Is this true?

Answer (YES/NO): NO